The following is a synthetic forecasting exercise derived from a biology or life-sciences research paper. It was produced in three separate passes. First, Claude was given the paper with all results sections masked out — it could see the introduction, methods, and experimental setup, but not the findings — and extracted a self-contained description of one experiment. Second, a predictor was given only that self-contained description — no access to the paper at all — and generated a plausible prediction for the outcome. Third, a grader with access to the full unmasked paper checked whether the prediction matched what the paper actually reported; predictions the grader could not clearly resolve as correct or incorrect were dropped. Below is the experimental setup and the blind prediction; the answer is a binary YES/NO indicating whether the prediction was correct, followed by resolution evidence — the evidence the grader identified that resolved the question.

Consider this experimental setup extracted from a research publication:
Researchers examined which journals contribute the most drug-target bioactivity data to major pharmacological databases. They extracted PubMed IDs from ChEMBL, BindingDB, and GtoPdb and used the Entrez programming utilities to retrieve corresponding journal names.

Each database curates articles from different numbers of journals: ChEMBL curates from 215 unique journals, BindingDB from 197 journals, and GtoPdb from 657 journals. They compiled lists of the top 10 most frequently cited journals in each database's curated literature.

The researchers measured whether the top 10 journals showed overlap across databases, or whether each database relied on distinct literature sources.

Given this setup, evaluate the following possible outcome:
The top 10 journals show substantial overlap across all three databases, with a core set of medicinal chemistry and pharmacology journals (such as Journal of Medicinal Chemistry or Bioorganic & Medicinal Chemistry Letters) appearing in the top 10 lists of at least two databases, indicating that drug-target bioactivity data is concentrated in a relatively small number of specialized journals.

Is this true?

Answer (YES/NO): YES